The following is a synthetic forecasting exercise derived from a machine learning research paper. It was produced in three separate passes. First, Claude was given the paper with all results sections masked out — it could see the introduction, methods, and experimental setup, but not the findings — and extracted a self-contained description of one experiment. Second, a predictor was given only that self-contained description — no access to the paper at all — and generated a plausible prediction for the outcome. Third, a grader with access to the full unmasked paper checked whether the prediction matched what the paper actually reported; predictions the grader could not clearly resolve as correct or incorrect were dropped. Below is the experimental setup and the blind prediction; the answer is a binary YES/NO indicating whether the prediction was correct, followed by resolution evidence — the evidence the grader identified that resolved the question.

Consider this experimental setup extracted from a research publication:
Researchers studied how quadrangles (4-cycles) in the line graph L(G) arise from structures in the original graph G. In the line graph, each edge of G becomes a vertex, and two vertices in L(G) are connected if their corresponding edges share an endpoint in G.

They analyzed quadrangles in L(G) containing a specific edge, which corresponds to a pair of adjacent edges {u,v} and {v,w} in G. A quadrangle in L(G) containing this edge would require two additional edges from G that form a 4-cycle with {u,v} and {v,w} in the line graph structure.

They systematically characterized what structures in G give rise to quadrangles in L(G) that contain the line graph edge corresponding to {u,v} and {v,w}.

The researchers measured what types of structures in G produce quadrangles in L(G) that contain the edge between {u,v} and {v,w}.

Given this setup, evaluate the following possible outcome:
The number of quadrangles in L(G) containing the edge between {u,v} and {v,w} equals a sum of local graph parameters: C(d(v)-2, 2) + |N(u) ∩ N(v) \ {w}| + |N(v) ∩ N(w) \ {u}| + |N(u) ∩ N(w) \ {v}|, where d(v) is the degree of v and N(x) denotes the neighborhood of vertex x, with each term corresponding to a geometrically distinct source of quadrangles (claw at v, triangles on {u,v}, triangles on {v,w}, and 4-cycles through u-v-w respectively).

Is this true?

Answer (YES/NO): NO